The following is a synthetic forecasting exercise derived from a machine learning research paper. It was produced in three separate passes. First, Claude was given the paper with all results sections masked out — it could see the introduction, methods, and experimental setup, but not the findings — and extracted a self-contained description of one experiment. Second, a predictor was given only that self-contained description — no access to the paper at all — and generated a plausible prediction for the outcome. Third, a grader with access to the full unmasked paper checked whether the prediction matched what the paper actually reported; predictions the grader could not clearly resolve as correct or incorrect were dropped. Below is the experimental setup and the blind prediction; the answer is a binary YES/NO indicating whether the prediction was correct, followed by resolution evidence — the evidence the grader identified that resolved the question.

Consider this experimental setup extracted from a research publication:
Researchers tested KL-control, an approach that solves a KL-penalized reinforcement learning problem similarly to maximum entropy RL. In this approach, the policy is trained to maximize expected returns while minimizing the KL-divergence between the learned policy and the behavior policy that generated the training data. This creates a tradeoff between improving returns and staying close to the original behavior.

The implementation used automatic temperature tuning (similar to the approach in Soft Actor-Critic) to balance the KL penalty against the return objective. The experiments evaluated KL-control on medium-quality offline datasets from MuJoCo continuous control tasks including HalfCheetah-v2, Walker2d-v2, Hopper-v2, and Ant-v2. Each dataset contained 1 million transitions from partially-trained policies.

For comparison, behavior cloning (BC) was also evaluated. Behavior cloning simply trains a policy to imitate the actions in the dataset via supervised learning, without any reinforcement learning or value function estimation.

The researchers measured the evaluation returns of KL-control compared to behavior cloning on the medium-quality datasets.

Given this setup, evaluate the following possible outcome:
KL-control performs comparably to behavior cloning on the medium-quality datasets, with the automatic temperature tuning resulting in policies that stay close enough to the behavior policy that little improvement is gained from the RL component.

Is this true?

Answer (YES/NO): NO